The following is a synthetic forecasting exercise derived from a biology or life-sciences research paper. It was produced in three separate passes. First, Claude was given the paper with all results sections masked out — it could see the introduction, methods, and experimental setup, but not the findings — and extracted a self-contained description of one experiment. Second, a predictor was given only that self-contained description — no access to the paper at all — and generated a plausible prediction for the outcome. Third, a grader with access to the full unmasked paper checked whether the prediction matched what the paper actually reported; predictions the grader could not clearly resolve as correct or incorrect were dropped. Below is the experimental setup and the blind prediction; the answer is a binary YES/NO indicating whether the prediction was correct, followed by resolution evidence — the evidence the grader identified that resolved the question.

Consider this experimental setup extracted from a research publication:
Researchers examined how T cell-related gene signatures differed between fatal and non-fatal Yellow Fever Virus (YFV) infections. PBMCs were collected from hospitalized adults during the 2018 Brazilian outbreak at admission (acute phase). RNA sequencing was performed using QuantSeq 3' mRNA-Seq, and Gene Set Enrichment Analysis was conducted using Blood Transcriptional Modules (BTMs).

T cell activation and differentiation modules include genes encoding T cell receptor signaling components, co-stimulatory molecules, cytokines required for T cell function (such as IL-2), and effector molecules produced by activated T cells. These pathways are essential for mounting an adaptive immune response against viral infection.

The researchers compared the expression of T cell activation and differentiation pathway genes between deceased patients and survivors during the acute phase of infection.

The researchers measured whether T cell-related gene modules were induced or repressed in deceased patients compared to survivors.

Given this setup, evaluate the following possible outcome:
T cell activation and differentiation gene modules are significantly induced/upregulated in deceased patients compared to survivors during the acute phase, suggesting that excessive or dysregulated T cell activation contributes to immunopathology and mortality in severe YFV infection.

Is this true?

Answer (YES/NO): NO